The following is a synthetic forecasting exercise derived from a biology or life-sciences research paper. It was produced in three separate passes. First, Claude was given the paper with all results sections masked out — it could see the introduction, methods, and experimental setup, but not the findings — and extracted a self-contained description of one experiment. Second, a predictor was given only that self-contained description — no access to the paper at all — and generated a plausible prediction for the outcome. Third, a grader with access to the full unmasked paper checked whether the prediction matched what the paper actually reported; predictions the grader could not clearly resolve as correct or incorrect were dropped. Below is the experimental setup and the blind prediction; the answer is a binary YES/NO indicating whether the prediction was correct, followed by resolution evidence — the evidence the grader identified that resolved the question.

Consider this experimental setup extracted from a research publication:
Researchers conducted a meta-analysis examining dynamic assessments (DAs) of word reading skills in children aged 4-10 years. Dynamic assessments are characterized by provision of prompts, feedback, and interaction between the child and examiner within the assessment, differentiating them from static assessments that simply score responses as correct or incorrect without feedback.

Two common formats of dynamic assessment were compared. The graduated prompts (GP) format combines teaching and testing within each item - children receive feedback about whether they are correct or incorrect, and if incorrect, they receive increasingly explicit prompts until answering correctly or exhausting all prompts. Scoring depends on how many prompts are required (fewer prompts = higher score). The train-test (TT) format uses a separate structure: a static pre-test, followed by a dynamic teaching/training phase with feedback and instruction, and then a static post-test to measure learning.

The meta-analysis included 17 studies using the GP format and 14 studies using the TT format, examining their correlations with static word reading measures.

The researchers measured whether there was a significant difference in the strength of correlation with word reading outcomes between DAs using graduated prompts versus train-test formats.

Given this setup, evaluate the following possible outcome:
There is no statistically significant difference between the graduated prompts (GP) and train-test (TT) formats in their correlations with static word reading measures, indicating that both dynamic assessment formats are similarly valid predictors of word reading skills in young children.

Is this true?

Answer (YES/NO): YES